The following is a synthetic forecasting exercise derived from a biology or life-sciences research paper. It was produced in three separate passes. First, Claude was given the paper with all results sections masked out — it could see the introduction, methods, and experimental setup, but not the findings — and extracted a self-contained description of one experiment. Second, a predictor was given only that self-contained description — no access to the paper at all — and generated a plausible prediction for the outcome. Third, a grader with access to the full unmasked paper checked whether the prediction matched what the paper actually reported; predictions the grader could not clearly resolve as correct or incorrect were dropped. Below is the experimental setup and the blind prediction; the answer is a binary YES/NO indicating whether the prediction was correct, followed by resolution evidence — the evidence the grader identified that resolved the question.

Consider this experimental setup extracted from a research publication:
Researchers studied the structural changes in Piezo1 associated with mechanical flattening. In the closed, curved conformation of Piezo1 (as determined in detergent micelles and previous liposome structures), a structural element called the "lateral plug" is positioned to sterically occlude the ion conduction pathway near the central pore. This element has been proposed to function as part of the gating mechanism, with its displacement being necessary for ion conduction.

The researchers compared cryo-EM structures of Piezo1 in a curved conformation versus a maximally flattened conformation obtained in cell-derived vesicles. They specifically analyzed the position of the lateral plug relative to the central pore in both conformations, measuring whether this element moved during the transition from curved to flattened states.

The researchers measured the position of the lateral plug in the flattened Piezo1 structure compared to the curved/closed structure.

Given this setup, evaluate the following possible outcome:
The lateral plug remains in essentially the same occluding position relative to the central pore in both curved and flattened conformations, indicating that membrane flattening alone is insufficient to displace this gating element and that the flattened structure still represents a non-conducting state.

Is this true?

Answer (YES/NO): NO